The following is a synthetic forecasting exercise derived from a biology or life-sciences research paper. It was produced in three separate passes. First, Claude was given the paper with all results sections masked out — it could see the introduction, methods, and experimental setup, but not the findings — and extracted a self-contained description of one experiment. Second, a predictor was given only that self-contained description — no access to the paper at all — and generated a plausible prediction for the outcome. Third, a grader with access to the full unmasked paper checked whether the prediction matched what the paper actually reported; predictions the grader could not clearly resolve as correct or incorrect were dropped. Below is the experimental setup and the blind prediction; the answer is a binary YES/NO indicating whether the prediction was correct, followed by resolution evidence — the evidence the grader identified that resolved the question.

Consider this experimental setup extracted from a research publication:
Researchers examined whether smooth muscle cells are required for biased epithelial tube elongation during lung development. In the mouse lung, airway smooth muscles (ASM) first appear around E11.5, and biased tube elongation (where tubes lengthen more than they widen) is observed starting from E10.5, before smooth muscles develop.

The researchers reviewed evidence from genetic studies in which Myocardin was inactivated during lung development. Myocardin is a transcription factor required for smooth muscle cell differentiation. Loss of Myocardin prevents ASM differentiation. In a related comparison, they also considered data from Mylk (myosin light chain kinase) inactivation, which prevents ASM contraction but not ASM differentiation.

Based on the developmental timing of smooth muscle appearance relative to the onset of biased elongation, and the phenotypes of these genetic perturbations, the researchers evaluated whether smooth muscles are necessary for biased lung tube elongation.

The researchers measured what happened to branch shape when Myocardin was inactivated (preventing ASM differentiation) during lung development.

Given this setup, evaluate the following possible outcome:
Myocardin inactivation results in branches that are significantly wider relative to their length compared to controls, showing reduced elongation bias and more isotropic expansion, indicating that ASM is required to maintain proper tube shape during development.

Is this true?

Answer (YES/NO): NO